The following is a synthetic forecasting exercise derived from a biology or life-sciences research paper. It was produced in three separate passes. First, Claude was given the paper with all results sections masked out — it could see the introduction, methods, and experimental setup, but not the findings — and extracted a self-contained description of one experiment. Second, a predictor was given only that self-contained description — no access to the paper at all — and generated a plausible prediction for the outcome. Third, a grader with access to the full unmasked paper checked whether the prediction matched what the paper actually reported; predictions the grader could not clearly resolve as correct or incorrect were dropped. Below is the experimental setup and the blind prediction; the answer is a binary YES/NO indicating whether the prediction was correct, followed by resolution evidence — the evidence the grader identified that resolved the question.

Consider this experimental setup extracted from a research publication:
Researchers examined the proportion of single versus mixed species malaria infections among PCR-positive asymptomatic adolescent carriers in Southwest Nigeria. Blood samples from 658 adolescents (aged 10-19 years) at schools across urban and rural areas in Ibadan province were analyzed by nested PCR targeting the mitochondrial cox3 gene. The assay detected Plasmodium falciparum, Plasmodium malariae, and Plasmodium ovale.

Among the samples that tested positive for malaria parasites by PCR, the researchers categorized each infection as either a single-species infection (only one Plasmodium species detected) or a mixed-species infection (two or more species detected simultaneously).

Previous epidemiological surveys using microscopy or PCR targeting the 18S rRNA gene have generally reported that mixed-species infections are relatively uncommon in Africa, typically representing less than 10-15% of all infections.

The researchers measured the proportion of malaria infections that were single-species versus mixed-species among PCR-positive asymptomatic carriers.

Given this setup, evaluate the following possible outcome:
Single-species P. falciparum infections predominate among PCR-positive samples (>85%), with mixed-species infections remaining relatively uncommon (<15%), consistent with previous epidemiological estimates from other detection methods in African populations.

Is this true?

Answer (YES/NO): NO